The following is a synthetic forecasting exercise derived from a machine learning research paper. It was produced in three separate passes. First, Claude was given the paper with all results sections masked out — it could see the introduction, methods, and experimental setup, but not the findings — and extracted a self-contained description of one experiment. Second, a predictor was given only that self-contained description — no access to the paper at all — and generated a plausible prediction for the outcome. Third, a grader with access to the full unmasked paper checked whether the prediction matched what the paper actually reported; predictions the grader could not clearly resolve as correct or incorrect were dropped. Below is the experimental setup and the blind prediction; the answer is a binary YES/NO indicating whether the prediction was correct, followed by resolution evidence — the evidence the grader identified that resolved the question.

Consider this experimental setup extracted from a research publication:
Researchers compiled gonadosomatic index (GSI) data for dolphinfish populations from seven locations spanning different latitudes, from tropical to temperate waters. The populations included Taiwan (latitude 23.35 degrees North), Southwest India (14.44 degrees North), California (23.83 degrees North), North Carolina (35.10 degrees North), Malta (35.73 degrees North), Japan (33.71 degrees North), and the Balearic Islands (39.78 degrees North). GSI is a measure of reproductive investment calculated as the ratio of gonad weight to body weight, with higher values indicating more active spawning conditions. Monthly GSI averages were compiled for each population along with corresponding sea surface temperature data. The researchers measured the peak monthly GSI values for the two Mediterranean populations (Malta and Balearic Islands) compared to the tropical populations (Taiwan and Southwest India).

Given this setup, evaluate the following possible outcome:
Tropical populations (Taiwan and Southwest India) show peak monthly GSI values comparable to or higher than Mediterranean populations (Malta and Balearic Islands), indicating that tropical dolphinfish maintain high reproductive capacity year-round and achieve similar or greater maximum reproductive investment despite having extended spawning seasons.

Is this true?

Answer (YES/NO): NO